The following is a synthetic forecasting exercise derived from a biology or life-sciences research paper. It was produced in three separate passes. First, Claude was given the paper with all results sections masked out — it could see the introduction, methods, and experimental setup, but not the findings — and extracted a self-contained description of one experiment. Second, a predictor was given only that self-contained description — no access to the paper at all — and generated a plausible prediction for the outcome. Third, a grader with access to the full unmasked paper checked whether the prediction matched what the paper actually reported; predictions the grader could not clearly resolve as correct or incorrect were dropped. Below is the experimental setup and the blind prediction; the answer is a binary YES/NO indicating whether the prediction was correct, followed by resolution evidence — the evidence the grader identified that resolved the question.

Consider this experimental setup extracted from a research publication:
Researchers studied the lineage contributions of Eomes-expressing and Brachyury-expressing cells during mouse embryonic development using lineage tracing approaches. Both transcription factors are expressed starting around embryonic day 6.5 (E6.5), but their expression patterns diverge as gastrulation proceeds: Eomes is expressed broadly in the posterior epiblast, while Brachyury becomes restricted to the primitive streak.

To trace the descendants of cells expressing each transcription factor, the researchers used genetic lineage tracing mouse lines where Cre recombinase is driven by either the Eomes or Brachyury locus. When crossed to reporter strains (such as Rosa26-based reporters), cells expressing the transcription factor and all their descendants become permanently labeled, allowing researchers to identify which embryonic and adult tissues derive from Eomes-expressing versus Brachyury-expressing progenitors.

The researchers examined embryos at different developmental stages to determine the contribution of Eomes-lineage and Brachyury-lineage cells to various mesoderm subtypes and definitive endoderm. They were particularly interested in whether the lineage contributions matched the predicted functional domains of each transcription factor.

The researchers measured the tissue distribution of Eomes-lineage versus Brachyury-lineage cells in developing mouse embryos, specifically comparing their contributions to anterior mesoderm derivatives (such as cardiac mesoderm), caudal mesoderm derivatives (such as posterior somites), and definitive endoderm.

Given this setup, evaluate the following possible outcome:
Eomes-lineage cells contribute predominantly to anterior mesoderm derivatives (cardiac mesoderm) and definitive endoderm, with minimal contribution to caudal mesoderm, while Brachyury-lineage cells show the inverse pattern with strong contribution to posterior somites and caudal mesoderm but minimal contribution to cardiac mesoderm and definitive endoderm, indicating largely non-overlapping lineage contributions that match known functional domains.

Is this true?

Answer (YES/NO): YES